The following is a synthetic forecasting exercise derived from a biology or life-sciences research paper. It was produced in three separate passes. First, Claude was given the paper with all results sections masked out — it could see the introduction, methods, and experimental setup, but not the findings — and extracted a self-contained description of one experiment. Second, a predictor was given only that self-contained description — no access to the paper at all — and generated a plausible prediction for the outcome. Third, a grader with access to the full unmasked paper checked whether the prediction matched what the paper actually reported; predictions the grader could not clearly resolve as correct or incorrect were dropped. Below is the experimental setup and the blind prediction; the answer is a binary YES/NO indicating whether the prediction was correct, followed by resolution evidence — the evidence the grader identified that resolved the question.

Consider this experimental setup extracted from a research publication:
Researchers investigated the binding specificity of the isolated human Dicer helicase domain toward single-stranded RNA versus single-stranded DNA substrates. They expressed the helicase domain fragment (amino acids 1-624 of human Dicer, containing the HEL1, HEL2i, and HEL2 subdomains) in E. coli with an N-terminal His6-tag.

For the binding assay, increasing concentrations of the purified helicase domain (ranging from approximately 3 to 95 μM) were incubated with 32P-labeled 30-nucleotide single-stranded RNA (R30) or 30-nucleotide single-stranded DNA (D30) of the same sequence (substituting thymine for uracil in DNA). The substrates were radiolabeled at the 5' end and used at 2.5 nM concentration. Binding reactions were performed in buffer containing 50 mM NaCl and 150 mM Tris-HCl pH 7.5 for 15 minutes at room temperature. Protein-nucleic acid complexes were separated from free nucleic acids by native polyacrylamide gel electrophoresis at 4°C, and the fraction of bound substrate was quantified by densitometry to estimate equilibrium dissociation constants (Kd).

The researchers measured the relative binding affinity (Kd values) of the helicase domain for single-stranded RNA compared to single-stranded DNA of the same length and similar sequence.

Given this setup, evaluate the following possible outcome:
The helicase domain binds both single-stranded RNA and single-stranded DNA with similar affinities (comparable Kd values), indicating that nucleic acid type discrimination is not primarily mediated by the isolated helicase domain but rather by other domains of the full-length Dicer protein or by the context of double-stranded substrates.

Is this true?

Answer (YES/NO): YES